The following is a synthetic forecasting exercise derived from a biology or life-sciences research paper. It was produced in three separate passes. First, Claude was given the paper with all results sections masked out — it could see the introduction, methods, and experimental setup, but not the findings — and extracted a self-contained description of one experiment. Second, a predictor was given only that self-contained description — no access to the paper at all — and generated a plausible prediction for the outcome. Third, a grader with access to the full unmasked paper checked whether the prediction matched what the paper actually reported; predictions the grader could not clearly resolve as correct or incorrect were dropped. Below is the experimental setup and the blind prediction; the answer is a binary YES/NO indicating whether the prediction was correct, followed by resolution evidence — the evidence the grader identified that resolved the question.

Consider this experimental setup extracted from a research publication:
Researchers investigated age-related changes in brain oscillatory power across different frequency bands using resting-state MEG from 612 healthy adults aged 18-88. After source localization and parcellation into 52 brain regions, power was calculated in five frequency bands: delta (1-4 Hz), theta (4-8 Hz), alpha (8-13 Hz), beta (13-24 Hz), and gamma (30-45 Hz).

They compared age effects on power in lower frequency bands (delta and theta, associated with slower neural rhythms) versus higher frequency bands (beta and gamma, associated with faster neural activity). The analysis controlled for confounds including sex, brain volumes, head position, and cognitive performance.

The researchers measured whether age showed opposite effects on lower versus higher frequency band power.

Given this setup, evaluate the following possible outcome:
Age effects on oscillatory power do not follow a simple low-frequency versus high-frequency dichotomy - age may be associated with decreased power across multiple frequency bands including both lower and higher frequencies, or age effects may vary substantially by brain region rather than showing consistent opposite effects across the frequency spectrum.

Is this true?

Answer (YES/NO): NO